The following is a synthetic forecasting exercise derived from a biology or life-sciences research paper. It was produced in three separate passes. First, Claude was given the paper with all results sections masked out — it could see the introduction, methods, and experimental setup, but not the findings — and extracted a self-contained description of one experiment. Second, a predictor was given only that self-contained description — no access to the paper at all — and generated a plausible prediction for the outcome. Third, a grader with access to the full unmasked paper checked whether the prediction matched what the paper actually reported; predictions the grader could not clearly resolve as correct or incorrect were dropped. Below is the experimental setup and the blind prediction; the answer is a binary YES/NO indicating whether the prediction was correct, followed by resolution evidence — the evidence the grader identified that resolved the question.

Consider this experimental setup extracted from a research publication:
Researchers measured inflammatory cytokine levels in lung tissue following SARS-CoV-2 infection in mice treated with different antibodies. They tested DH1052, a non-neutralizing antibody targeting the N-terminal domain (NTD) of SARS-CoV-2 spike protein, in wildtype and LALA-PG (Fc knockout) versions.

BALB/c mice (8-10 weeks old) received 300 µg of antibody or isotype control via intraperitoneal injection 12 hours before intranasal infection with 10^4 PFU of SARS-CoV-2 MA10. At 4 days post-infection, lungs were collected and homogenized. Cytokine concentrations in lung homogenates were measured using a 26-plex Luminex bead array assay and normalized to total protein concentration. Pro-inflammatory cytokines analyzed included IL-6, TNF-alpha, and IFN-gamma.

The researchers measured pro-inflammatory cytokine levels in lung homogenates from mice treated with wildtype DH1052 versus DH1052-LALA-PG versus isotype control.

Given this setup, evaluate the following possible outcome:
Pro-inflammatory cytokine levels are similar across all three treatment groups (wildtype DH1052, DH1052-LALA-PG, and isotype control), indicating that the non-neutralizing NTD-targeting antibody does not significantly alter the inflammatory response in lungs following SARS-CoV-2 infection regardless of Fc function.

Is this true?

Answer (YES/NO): NO